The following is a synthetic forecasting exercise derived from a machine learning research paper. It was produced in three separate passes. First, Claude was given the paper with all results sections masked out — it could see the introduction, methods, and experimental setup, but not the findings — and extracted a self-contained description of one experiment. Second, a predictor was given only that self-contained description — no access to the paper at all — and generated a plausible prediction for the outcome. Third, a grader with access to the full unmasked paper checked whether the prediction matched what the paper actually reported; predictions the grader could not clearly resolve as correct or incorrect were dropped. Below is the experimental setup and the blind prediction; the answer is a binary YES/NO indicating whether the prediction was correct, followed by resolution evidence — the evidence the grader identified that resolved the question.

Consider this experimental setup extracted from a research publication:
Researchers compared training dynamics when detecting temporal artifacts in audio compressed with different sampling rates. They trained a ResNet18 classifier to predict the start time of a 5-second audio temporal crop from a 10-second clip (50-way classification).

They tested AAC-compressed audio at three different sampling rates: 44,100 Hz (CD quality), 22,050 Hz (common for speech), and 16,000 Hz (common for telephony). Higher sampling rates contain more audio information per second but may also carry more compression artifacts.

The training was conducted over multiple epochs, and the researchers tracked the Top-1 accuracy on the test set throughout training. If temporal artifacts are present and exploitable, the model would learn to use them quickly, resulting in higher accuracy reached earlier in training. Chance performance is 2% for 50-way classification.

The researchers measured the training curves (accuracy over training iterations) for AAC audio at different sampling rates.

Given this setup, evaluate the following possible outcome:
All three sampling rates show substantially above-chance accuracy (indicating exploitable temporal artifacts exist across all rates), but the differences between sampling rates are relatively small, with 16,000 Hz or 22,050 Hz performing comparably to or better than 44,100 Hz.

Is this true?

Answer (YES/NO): NO